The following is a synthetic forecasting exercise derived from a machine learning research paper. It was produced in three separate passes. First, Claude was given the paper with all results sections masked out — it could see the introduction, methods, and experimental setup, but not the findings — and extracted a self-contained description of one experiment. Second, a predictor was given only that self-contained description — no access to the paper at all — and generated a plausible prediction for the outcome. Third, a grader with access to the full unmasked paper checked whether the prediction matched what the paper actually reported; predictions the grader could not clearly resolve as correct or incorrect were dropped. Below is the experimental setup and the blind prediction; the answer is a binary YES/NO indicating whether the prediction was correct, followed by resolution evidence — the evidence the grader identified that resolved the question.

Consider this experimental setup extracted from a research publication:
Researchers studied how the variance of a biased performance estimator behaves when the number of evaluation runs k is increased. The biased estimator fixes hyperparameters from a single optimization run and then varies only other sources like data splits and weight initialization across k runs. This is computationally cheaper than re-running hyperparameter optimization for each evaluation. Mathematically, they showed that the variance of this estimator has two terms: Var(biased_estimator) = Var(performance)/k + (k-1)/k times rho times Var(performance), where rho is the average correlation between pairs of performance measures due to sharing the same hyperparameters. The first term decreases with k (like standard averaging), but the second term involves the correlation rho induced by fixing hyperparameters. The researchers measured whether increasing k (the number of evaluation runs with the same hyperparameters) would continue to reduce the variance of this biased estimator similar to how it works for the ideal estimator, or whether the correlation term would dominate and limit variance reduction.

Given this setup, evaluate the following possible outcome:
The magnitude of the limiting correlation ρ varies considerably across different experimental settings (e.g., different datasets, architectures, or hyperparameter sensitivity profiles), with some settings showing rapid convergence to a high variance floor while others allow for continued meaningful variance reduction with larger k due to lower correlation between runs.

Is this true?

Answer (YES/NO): YES